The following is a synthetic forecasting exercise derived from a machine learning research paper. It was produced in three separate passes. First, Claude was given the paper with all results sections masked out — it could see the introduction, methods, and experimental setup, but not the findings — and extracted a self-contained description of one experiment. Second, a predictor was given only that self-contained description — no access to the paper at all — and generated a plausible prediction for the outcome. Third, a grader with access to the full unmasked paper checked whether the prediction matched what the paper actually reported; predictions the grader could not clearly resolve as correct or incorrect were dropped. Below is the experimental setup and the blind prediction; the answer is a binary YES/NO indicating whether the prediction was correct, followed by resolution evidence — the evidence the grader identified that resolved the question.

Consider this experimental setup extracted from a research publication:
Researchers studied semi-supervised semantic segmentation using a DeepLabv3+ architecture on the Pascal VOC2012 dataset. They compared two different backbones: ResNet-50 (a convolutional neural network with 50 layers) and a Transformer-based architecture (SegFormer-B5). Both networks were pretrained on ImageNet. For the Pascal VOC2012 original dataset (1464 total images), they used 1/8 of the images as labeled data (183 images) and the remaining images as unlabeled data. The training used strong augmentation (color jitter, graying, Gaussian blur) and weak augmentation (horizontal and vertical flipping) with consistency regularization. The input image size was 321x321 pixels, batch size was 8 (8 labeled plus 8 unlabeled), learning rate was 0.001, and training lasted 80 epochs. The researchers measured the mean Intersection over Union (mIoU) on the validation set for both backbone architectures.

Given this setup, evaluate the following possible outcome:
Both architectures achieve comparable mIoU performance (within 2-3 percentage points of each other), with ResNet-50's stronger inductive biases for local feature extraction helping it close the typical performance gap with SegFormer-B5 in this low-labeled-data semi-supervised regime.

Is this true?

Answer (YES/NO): YES